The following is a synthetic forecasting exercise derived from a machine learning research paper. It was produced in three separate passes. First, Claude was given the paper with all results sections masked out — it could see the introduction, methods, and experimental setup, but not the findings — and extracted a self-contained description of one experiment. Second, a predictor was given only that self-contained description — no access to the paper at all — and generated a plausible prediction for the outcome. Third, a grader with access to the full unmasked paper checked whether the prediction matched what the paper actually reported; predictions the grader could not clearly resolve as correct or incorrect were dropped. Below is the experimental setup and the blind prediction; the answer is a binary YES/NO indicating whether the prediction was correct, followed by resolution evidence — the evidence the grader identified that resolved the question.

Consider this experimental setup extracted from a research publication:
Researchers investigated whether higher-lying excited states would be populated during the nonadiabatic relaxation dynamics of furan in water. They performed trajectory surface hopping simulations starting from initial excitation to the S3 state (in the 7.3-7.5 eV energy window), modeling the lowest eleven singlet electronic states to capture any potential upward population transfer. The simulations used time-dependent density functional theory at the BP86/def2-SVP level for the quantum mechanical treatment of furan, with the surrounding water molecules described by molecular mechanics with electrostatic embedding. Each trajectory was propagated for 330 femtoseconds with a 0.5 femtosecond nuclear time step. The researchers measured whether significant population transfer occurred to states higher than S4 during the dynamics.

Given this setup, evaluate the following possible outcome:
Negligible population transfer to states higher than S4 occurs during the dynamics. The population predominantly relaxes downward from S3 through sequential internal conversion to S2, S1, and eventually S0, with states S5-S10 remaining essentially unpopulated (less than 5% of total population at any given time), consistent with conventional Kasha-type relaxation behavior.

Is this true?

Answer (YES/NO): YES